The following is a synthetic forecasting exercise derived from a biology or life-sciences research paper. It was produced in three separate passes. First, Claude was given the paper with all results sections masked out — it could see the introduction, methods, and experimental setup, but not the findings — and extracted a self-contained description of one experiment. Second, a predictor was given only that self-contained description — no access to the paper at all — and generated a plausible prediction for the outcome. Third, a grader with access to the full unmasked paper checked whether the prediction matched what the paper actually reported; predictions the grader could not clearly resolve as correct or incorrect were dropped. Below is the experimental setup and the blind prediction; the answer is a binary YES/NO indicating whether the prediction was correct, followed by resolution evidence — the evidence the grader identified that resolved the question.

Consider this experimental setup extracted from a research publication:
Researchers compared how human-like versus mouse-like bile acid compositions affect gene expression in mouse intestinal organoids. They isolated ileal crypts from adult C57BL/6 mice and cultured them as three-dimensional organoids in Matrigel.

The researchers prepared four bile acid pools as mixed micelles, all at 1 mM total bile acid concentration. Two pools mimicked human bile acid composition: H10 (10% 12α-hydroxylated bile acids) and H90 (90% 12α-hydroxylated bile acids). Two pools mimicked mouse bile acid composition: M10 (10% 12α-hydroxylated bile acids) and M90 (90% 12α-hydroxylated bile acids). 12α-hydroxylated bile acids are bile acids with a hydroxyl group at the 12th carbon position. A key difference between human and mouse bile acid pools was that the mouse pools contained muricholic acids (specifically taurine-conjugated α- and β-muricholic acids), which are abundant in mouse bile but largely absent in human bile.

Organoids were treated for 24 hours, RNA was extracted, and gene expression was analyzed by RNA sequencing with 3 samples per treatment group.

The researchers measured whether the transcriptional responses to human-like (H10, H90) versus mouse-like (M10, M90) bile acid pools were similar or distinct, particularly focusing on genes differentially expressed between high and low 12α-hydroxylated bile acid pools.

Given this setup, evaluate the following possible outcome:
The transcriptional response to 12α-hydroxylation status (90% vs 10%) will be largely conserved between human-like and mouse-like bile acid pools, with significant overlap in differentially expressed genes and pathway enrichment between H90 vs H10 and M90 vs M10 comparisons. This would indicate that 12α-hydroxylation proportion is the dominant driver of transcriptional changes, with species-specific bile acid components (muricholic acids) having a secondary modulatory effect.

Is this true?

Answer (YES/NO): NO